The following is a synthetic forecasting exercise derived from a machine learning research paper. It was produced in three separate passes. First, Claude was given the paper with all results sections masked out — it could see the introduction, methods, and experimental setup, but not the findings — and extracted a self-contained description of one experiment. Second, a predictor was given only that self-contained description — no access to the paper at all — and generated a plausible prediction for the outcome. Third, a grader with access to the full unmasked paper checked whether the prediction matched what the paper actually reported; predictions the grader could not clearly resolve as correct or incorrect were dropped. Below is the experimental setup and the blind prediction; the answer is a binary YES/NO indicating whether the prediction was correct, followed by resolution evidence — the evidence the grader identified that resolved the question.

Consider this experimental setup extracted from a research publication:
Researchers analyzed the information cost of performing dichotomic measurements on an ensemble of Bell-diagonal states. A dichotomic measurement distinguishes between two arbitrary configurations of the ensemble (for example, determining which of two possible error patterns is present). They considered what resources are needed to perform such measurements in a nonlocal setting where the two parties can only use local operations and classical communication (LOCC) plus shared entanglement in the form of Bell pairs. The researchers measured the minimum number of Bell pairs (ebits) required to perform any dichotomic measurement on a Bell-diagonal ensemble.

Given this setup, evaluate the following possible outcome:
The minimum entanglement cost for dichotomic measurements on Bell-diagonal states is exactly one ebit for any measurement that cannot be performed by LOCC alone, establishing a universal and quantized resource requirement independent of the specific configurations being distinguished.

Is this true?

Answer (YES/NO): NO